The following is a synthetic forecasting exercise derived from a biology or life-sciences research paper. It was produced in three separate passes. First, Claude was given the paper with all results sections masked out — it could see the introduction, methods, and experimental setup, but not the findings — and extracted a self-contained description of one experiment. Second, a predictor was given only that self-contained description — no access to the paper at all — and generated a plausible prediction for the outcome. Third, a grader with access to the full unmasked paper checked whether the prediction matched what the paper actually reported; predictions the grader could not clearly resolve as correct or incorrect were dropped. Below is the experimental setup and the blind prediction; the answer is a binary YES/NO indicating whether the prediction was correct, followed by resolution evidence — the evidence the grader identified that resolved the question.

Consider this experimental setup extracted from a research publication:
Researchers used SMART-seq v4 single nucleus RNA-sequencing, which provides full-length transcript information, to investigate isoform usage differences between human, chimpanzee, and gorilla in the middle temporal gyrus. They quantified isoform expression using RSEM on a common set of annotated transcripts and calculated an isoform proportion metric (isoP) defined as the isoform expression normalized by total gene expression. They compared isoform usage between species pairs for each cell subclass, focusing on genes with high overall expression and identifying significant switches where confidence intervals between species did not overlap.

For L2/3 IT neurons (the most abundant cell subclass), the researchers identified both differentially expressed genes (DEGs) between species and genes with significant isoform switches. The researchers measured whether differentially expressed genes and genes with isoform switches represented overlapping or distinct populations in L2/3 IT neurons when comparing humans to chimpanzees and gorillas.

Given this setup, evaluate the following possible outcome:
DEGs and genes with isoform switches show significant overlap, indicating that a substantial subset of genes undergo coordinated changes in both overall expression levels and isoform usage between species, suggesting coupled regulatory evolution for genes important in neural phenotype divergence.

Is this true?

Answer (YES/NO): NO